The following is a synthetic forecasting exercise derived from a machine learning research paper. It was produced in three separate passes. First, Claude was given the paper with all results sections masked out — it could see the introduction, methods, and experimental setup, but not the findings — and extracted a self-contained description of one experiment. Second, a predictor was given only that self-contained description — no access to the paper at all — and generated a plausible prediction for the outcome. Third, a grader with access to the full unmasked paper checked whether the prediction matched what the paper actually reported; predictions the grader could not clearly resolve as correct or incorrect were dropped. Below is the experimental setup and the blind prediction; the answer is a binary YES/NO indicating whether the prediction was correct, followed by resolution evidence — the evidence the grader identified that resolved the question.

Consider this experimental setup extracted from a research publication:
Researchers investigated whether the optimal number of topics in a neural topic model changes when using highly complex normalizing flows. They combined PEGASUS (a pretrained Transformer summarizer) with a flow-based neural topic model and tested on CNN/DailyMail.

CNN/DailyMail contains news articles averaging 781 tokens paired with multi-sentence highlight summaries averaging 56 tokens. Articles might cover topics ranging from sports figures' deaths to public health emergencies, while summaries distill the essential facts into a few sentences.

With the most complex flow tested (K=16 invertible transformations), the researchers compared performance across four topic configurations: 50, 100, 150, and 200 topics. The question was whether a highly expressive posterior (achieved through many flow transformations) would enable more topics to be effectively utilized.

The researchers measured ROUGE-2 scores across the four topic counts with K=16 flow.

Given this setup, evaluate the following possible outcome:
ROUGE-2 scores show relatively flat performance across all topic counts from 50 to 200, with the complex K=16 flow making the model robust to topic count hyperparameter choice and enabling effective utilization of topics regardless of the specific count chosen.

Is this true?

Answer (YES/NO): NO